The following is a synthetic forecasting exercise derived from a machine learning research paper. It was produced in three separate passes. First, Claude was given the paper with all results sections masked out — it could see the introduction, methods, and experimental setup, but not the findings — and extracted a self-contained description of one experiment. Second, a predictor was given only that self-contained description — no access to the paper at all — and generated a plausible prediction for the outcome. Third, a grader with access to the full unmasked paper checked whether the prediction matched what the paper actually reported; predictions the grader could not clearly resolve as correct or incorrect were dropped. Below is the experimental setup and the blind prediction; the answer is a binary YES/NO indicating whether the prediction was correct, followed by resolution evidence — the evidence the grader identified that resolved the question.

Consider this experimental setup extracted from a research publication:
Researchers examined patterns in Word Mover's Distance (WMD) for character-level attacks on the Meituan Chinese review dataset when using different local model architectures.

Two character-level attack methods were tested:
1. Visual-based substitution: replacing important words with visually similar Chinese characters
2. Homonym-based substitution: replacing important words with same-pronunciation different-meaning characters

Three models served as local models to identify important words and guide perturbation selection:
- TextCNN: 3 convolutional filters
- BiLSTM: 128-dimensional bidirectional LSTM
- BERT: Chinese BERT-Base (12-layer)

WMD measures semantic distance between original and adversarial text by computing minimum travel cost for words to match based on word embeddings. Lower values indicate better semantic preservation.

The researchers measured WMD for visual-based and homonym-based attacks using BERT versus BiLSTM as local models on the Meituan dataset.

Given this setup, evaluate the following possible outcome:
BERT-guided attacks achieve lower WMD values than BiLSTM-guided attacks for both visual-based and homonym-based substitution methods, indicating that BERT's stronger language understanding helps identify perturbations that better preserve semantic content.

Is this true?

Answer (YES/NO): YES